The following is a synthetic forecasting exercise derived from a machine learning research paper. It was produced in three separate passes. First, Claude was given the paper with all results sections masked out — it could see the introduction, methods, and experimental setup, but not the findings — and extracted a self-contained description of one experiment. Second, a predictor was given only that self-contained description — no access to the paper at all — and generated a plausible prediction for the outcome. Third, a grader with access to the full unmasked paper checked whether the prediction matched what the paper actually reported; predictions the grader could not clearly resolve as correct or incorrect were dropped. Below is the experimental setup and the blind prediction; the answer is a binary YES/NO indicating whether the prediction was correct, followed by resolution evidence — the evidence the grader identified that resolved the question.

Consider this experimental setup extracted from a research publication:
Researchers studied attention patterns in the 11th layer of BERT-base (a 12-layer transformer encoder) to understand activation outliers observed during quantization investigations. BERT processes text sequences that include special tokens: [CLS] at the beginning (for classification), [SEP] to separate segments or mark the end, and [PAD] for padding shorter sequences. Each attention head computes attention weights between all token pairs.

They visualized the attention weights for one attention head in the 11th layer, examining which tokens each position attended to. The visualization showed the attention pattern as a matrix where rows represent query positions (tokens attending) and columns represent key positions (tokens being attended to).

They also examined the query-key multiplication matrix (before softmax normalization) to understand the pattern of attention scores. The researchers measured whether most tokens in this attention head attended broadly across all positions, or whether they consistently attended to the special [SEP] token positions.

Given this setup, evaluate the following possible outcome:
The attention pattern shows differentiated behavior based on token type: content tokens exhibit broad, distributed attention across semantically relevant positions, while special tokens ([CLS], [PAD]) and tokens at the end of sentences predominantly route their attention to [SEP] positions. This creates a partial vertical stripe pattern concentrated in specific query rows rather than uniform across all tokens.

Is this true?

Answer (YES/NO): NO